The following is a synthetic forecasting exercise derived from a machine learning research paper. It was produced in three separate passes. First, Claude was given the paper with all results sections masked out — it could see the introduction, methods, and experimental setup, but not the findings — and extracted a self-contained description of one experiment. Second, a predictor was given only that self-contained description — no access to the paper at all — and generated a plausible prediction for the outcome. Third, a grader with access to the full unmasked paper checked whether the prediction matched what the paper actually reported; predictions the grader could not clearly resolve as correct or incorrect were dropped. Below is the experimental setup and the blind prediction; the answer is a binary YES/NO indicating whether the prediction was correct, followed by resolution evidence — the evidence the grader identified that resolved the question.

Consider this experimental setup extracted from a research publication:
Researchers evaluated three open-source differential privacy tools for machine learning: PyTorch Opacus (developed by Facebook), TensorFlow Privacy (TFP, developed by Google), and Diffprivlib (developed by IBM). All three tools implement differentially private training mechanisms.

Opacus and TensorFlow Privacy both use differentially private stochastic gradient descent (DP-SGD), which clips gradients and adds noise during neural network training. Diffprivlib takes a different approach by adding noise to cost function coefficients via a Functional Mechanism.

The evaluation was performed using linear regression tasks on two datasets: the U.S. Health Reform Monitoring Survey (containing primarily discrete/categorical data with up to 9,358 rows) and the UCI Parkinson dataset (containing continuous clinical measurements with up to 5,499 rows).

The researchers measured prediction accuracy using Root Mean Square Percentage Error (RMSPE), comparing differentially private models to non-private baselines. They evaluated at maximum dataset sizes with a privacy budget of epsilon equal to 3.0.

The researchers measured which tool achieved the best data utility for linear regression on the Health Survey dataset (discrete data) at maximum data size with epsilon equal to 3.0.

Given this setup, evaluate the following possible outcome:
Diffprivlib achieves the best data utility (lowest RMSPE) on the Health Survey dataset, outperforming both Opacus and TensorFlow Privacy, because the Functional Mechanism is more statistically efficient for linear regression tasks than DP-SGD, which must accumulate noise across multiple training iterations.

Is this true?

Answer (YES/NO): YES